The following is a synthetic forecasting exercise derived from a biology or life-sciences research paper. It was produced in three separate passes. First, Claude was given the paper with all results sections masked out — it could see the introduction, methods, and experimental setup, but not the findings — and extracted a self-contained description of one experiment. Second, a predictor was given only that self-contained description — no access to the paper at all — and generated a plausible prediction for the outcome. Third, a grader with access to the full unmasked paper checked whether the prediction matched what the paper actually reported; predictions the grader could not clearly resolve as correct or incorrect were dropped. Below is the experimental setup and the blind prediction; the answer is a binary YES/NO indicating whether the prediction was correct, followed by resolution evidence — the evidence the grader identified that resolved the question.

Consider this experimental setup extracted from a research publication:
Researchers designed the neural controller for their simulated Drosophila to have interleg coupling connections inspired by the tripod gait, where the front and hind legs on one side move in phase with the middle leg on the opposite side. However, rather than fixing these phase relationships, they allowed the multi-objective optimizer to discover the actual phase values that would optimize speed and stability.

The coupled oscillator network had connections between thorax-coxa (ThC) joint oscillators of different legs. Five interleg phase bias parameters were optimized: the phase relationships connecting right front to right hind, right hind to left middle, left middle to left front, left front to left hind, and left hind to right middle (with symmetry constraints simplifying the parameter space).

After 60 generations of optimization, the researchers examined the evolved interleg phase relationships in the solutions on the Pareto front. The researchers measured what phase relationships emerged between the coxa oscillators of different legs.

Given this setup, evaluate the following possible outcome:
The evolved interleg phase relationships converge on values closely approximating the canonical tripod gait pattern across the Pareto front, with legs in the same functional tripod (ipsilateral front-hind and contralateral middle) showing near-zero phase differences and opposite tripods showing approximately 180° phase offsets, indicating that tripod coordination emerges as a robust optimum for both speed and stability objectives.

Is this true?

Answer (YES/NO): NO